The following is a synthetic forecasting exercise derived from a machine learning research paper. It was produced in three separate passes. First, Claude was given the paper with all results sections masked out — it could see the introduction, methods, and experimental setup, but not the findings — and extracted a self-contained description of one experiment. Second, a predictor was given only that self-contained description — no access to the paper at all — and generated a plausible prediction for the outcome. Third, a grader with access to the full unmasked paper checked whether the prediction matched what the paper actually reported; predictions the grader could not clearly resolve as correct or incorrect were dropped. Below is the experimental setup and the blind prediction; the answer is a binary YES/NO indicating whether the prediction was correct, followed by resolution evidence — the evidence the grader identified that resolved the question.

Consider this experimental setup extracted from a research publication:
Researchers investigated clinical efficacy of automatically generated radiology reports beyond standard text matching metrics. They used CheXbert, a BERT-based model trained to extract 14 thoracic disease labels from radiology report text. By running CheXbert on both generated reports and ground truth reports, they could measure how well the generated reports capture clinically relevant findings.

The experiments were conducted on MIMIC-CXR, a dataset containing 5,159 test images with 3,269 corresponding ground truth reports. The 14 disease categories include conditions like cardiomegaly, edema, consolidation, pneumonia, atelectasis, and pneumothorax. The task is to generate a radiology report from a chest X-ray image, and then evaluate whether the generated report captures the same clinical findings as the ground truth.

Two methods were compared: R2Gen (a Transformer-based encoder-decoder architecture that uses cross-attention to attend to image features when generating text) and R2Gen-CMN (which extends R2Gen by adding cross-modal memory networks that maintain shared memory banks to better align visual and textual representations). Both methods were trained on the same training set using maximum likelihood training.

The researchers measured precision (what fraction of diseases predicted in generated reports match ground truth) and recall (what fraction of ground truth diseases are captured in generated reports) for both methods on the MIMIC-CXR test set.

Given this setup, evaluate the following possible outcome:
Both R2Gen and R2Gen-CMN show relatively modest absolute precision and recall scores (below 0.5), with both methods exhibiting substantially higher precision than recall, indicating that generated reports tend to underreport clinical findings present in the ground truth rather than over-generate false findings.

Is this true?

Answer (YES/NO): YES